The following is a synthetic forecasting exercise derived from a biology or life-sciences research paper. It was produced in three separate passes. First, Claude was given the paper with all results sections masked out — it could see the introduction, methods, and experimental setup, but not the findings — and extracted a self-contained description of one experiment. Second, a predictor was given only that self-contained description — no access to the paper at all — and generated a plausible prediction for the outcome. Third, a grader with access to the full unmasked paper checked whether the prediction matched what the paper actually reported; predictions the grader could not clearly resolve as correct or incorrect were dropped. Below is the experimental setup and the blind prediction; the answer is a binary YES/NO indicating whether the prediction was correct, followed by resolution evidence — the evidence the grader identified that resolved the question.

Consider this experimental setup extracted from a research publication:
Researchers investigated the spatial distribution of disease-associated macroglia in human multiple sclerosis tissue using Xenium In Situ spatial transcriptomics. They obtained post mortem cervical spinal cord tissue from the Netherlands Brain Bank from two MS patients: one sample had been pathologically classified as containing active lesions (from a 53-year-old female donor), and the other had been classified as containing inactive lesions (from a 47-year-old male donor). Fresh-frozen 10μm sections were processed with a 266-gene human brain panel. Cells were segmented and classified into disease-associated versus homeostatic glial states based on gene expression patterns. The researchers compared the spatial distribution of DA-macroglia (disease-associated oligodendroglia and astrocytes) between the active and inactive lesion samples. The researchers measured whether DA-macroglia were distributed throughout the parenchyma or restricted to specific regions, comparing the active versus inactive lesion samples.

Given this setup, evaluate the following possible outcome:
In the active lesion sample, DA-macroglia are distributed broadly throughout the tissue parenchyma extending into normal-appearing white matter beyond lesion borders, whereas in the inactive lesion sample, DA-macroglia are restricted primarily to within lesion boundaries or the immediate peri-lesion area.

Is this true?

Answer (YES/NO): YES